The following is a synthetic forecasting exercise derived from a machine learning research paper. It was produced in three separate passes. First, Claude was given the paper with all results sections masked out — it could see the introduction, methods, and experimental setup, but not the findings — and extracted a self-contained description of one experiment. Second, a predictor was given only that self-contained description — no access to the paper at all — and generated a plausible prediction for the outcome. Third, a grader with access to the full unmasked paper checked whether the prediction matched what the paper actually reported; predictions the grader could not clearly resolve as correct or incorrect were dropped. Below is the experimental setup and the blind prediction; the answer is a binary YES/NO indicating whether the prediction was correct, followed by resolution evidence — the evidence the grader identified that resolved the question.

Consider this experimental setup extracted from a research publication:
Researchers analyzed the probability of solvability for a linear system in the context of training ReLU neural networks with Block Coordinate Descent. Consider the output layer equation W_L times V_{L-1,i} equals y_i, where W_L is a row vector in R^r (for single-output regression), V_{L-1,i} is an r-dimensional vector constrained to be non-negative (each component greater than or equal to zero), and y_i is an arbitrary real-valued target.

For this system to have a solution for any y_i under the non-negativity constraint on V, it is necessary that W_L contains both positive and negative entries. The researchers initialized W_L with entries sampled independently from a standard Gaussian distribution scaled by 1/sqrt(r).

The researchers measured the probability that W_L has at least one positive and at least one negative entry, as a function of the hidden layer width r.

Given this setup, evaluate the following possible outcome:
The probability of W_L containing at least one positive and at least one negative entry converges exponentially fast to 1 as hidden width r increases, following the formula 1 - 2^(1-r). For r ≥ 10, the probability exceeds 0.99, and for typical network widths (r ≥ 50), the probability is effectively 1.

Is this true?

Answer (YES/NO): YES